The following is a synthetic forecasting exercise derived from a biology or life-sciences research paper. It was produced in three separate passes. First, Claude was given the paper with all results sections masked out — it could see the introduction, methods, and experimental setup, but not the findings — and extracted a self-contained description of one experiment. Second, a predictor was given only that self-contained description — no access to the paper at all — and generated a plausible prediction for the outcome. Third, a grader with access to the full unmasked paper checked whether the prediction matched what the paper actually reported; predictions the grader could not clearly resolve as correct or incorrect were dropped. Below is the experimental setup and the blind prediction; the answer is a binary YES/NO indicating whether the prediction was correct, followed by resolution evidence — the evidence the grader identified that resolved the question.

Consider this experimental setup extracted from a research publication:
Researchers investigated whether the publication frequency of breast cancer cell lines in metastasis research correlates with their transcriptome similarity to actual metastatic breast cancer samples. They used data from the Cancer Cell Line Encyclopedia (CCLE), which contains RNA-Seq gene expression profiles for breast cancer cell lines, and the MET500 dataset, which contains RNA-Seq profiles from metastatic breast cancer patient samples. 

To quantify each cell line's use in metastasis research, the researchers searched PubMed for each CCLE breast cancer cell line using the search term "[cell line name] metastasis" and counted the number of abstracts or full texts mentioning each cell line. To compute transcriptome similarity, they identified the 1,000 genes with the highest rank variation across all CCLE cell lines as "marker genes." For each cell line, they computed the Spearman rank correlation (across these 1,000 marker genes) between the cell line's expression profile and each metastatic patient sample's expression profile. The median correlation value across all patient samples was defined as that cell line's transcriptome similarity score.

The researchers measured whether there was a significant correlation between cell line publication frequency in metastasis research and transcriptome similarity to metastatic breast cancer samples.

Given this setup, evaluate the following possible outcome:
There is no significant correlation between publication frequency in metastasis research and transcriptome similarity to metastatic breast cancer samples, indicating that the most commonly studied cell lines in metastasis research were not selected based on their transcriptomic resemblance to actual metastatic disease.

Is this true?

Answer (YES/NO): YES